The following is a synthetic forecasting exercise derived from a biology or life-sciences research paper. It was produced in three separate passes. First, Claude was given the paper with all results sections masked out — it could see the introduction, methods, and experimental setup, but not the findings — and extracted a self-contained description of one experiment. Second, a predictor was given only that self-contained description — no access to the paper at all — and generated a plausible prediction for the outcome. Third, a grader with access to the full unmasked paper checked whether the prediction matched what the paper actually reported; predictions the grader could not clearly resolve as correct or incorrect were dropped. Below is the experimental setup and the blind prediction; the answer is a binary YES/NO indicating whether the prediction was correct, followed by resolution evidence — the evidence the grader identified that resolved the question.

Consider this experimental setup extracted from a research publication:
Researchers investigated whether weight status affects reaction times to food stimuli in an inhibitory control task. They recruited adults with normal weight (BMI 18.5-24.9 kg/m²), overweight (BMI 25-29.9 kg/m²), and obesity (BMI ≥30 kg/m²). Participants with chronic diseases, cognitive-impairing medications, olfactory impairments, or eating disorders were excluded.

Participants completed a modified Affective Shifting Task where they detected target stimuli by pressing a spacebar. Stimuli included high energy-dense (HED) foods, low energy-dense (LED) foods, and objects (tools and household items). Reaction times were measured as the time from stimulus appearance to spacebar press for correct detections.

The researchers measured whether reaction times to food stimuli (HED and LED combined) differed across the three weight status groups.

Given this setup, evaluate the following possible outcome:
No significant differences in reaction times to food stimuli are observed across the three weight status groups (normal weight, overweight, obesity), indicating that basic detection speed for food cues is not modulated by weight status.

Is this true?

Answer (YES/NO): YES